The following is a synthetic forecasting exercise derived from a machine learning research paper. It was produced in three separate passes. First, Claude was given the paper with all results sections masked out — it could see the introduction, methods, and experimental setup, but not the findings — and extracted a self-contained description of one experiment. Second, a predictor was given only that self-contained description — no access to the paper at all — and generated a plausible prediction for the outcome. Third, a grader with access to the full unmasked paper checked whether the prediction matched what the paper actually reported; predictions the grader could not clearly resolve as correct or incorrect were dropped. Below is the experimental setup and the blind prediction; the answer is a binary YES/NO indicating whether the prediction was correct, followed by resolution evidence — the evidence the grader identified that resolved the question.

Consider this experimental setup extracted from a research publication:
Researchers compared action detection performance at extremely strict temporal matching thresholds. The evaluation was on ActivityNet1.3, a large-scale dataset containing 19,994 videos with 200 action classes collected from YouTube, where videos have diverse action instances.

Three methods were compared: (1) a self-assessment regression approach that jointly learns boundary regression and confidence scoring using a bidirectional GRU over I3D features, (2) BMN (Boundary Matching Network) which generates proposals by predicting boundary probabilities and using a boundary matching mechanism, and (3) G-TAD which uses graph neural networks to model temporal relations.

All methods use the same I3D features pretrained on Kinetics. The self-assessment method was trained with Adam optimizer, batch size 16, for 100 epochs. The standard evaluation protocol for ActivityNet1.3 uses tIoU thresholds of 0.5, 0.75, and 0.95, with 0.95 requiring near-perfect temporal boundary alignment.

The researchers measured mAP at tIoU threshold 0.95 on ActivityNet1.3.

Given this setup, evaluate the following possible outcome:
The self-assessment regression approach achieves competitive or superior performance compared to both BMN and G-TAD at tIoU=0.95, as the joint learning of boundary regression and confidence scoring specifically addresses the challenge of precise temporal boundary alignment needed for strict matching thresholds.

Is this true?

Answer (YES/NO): NO